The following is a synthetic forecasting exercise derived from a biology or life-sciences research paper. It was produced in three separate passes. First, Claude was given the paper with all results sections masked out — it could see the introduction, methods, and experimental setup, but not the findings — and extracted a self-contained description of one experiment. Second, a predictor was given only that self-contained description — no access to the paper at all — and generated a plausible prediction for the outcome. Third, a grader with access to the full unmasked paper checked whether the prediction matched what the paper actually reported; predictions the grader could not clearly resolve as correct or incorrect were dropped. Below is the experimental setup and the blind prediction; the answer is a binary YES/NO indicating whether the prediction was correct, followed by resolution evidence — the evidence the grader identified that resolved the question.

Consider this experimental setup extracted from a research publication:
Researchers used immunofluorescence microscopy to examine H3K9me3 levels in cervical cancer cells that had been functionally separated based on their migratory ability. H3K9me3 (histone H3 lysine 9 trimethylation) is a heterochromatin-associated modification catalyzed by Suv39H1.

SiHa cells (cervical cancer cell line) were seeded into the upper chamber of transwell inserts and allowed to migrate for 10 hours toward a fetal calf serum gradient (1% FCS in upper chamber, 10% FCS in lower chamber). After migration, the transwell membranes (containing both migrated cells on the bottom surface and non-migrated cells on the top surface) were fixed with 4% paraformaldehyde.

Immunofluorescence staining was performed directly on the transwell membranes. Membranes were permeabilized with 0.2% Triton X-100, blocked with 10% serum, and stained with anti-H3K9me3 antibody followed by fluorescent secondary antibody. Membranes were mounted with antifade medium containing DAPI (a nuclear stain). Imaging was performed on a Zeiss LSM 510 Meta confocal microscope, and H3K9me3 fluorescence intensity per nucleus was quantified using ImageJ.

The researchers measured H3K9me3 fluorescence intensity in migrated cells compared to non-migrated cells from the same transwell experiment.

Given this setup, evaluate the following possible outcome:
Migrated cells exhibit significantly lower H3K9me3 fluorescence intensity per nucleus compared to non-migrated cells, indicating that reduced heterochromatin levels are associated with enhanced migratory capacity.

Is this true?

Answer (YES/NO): YES